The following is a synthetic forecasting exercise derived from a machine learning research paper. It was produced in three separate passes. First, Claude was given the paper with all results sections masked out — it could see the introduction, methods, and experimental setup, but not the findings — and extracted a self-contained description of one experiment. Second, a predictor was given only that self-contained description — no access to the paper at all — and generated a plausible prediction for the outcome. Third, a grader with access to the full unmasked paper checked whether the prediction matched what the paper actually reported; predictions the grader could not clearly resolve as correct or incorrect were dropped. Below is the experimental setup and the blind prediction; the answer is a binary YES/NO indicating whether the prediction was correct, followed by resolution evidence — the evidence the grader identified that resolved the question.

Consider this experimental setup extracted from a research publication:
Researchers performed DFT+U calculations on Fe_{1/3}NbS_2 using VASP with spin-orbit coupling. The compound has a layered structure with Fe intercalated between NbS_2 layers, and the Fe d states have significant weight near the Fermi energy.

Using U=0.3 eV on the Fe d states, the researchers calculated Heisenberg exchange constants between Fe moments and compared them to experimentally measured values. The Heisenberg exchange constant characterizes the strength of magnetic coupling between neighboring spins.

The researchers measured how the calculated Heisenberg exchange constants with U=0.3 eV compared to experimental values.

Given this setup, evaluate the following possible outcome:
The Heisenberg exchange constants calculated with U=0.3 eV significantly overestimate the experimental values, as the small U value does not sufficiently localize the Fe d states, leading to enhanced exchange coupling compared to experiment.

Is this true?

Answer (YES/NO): YES